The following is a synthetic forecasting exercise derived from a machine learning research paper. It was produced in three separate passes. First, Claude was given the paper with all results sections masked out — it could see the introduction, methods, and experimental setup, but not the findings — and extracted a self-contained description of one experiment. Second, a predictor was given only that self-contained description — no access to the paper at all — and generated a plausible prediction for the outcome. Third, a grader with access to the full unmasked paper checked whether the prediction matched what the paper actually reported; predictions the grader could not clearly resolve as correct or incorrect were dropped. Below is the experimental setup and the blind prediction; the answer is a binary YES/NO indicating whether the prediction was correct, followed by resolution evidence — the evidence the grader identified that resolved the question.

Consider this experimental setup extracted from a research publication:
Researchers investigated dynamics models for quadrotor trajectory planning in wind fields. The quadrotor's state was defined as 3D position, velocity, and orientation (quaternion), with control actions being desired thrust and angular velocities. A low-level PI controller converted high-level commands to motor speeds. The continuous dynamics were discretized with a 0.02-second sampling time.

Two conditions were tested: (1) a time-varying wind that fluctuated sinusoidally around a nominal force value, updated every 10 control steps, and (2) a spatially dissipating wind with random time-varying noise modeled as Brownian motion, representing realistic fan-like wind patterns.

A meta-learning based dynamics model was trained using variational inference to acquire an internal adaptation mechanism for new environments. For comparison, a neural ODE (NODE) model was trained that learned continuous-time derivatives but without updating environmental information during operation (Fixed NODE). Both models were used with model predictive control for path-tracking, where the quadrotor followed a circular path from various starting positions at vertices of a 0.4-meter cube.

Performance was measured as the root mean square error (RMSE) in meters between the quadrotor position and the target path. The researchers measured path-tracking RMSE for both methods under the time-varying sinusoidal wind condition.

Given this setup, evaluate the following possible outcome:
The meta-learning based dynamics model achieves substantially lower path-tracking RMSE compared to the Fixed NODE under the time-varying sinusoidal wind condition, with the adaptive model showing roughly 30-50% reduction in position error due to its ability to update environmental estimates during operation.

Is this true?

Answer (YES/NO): NO